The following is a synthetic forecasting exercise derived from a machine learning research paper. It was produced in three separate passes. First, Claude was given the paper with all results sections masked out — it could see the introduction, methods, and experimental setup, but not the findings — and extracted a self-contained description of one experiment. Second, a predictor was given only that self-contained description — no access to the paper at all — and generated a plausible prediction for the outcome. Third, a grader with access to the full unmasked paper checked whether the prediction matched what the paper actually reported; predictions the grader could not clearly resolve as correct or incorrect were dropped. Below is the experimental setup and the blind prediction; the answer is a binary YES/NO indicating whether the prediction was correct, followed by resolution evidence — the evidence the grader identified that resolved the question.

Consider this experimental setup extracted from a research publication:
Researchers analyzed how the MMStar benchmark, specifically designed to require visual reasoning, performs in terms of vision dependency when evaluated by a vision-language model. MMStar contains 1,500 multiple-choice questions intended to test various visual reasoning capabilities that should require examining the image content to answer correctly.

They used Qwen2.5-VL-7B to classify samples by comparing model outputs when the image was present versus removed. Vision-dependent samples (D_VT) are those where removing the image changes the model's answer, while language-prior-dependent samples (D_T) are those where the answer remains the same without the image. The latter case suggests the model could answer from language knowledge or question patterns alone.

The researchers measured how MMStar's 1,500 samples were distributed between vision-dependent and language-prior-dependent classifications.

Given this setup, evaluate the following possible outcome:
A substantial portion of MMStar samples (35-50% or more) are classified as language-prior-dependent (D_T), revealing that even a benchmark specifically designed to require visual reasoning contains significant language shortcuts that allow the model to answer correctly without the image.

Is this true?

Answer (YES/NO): NO